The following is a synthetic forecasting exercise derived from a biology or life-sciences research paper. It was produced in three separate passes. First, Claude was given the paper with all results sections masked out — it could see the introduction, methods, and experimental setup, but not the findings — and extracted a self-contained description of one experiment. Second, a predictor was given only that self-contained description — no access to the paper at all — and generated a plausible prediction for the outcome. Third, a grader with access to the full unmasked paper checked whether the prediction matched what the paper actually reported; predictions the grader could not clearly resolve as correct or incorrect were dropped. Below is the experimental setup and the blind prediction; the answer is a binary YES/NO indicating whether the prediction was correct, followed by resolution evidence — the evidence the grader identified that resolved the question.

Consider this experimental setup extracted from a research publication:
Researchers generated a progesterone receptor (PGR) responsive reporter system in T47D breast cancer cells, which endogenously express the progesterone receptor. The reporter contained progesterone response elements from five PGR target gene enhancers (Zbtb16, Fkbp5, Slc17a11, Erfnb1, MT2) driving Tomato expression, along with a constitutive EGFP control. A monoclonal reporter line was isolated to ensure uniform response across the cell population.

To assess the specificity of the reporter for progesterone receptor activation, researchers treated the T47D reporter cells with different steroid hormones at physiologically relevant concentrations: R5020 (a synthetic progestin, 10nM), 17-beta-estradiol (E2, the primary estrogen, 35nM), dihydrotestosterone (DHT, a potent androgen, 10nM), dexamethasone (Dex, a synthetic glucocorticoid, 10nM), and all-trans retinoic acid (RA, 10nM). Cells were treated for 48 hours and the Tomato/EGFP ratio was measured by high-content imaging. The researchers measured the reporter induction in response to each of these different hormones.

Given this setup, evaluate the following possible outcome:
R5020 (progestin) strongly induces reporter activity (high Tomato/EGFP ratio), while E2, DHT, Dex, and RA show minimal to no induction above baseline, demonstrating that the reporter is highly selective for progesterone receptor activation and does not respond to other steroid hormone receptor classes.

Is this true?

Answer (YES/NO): YES